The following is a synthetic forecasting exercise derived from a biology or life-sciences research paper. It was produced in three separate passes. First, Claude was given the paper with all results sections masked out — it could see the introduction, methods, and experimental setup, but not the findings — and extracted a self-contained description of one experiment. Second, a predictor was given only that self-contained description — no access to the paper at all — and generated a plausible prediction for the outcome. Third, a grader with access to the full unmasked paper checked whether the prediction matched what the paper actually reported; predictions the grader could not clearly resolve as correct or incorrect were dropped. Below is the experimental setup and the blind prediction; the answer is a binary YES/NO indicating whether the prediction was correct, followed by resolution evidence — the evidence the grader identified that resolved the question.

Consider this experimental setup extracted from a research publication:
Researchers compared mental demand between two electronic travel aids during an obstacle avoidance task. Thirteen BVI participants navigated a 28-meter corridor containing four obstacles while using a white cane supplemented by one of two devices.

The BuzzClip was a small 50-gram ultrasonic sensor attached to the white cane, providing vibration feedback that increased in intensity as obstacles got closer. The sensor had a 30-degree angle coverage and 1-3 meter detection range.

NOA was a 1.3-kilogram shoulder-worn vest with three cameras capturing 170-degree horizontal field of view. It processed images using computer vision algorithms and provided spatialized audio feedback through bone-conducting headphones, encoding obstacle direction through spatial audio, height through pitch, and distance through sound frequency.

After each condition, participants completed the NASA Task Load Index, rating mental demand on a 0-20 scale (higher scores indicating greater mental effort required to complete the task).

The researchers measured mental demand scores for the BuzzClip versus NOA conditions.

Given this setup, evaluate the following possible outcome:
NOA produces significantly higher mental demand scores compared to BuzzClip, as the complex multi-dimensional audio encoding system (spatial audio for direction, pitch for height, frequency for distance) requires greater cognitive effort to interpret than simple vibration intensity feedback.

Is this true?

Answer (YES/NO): NO